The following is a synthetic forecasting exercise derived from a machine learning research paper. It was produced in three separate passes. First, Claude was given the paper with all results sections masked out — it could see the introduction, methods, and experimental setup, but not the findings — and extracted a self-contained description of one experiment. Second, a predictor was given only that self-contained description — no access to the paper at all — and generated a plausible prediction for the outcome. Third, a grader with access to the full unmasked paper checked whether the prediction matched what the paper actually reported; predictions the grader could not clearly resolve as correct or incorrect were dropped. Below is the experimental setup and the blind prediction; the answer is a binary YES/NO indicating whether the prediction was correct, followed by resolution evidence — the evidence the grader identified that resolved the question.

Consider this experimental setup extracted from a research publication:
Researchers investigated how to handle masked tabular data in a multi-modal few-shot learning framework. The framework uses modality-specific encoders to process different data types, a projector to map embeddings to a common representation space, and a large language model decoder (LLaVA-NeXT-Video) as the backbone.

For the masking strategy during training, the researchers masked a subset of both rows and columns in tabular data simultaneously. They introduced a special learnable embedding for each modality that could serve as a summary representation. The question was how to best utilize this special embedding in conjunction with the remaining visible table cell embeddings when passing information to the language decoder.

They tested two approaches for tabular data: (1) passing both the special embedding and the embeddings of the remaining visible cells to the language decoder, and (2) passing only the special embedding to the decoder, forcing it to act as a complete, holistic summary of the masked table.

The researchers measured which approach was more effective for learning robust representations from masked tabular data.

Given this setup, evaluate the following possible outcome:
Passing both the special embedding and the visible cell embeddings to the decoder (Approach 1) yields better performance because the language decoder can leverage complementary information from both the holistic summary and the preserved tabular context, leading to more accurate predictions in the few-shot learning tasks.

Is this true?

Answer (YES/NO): NO